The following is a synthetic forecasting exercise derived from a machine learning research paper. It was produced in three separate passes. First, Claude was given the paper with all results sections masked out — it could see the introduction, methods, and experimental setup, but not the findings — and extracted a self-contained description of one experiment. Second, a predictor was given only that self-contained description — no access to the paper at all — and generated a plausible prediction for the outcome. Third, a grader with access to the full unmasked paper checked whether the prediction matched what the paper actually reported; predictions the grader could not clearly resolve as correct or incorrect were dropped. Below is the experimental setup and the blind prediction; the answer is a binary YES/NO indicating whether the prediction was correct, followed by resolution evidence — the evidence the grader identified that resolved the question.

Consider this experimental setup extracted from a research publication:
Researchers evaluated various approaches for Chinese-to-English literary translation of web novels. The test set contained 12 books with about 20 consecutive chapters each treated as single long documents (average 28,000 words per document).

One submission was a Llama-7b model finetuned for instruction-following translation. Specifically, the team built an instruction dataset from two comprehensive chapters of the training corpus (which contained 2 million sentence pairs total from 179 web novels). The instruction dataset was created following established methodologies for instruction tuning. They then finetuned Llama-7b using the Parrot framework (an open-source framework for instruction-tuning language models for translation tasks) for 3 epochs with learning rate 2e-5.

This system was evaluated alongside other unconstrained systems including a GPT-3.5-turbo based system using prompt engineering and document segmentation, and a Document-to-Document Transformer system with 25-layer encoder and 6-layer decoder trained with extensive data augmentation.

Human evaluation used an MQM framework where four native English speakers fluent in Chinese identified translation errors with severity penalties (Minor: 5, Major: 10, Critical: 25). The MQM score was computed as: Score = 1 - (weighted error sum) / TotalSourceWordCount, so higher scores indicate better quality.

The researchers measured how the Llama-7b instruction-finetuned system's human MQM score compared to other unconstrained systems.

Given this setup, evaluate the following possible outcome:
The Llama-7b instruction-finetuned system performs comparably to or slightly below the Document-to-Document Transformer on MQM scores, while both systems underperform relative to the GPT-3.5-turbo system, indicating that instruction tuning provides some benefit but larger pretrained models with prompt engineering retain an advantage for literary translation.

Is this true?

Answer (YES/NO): NO